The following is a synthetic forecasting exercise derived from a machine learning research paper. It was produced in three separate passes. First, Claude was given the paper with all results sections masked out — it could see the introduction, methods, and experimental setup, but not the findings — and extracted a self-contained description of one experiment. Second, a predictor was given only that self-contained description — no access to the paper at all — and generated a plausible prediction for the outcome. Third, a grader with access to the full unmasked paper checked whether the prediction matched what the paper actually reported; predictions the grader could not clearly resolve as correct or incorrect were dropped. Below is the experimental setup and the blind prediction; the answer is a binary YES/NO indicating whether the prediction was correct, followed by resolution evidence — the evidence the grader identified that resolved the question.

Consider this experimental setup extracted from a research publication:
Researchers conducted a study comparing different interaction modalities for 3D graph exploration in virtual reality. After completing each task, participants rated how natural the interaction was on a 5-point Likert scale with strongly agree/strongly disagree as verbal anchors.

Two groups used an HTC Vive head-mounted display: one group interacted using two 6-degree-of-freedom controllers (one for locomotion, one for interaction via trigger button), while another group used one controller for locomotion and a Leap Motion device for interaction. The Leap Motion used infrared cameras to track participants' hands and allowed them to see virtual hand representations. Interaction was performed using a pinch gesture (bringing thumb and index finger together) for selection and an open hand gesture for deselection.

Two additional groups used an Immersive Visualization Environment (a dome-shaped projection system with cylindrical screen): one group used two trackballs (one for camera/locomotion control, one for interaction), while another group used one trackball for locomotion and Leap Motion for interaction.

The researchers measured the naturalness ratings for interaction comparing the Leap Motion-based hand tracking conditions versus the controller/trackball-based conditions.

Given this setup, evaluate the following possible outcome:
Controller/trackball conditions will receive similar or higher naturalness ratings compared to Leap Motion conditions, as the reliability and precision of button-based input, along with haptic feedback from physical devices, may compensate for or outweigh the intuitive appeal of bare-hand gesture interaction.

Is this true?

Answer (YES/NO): YES